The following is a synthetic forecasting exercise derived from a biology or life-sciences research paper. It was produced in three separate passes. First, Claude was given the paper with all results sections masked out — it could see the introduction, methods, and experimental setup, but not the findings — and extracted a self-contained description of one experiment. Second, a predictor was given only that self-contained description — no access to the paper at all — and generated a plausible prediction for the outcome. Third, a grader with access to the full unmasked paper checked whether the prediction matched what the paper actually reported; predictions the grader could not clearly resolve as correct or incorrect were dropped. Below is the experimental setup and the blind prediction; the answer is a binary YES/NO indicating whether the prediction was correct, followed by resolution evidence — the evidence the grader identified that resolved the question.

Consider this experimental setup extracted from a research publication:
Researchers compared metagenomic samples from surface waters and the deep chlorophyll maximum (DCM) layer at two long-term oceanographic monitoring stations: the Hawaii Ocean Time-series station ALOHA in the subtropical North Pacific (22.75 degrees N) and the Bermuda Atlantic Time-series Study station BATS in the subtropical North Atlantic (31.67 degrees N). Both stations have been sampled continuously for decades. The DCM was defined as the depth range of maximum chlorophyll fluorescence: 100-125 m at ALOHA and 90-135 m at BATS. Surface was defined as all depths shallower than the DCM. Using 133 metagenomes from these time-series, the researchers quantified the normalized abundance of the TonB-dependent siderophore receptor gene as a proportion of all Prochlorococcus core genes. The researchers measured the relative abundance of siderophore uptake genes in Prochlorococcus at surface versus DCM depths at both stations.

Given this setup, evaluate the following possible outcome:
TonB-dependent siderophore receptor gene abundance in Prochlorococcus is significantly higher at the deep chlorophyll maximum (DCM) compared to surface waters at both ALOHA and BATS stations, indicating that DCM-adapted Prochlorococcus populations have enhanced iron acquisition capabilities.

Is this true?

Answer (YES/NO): NO